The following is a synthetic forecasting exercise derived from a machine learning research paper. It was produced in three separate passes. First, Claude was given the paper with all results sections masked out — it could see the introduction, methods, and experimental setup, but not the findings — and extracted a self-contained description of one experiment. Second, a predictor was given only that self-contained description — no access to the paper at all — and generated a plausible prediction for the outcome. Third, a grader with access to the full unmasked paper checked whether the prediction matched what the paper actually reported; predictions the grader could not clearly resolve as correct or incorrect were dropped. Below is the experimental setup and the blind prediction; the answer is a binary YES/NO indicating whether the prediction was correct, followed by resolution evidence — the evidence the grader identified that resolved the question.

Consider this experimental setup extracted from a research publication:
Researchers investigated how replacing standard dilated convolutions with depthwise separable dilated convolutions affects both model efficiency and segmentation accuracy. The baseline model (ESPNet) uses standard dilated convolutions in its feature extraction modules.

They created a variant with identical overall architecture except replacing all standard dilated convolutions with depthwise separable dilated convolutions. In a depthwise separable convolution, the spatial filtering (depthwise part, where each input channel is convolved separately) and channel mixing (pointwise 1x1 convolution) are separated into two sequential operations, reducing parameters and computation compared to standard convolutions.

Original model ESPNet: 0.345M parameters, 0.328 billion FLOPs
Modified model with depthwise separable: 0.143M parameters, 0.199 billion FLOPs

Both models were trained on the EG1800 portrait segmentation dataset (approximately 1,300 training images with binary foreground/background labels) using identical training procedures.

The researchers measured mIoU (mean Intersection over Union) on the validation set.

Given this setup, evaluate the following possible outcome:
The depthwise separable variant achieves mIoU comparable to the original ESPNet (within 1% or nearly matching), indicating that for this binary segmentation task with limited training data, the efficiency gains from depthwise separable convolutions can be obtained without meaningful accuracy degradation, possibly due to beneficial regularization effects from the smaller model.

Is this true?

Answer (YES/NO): YES